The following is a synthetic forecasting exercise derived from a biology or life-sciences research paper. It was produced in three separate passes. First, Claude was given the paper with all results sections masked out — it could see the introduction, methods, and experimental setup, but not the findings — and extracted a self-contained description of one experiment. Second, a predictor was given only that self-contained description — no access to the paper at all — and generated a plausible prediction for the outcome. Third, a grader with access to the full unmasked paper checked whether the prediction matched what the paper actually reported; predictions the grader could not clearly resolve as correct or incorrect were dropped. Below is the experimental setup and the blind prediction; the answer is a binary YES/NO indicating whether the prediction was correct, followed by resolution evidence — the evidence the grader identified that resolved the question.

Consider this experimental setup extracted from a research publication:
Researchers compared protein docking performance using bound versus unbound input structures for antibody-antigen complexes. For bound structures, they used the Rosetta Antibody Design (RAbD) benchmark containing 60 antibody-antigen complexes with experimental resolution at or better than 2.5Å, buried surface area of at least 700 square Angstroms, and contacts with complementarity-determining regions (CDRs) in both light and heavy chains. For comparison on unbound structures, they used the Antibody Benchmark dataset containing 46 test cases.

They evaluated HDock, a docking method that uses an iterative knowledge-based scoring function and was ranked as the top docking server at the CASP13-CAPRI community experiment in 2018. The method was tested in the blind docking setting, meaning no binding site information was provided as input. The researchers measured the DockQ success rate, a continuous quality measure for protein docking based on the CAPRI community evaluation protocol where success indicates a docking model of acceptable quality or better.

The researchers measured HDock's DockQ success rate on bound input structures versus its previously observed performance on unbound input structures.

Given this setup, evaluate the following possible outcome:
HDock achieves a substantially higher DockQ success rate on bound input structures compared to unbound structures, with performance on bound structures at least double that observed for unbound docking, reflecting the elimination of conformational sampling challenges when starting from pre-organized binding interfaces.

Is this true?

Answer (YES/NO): YES